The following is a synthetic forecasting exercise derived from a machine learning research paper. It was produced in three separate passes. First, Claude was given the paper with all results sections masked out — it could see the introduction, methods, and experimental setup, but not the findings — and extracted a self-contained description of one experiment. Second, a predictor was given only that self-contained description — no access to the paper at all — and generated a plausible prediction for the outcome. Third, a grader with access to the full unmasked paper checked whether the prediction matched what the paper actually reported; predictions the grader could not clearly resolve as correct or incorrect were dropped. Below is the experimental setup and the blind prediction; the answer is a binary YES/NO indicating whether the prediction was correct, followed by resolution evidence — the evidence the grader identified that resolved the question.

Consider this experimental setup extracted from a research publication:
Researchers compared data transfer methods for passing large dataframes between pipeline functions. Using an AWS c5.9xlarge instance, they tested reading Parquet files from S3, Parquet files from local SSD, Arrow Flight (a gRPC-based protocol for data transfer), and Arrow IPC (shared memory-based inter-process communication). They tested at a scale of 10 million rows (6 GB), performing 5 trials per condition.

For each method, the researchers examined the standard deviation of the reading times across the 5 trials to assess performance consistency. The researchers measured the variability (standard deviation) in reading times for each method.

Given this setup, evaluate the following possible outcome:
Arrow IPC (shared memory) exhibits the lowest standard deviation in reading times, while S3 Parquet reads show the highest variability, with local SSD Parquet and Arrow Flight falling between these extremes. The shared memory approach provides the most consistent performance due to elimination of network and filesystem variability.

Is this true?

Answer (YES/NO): YES